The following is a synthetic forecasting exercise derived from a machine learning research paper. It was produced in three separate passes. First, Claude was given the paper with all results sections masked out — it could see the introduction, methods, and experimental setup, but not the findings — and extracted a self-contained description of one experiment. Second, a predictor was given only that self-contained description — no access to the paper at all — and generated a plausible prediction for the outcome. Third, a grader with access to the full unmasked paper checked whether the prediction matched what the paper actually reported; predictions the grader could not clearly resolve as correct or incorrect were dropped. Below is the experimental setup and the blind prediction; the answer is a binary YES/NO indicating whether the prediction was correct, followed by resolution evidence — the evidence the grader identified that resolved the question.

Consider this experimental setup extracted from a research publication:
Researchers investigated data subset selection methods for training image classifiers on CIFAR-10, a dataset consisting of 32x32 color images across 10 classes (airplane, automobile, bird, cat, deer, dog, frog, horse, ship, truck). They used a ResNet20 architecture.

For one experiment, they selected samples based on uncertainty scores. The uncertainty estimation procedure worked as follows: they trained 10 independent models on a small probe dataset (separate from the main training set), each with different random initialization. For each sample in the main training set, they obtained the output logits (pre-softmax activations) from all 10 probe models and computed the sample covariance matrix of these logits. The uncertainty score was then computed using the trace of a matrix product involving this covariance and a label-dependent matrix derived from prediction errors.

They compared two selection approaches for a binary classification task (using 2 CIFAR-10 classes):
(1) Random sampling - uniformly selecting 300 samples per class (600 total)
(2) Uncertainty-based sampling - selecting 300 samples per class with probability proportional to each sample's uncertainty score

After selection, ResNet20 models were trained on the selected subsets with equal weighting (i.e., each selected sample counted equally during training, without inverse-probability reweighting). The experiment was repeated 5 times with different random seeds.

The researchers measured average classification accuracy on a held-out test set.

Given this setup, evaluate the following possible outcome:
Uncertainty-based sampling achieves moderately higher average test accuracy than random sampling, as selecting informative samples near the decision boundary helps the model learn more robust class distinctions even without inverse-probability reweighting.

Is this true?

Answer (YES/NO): NO